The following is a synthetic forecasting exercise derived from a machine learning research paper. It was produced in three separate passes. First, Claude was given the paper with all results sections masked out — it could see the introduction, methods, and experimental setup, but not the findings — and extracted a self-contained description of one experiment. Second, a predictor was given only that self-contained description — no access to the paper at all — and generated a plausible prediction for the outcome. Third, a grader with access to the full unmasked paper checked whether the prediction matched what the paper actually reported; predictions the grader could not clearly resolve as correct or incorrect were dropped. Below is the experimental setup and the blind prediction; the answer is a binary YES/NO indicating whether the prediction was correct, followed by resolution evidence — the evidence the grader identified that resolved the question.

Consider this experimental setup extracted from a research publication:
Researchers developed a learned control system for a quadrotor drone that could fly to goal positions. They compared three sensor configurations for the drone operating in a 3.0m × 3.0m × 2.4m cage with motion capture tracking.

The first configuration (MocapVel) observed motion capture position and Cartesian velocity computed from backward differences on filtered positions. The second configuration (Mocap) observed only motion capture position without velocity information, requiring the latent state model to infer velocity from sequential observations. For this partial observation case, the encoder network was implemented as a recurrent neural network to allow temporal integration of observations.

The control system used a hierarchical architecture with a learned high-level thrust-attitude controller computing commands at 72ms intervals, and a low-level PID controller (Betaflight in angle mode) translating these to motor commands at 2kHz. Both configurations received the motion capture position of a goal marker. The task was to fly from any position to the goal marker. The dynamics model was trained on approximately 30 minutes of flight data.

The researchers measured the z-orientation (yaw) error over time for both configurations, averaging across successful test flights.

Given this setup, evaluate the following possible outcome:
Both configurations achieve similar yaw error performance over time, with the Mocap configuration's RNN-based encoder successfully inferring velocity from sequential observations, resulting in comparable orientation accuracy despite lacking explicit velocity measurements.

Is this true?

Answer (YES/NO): NO